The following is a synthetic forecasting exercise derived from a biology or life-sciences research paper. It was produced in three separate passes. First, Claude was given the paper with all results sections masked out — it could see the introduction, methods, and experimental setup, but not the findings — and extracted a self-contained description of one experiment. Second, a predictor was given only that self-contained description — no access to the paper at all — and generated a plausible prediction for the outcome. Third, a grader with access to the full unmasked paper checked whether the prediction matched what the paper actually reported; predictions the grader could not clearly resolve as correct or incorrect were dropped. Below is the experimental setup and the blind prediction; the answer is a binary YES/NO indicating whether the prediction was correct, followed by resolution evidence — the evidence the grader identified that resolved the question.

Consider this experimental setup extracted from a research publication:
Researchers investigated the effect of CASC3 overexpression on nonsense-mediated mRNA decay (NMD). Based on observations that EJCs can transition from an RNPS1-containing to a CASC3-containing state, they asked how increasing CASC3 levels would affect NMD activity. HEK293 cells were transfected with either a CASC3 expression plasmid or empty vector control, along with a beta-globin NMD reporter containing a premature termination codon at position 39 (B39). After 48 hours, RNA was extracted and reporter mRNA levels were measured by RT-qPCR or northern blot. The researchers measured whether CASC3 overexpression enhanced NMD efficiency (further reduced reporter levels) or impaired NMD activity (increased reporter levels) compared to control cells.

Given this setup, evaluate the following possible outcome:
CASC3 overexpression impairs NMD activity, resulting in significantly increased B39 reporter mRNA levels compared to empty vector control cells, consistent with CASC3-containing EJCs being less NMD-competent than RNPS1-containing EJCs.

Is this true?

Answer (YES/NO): NO